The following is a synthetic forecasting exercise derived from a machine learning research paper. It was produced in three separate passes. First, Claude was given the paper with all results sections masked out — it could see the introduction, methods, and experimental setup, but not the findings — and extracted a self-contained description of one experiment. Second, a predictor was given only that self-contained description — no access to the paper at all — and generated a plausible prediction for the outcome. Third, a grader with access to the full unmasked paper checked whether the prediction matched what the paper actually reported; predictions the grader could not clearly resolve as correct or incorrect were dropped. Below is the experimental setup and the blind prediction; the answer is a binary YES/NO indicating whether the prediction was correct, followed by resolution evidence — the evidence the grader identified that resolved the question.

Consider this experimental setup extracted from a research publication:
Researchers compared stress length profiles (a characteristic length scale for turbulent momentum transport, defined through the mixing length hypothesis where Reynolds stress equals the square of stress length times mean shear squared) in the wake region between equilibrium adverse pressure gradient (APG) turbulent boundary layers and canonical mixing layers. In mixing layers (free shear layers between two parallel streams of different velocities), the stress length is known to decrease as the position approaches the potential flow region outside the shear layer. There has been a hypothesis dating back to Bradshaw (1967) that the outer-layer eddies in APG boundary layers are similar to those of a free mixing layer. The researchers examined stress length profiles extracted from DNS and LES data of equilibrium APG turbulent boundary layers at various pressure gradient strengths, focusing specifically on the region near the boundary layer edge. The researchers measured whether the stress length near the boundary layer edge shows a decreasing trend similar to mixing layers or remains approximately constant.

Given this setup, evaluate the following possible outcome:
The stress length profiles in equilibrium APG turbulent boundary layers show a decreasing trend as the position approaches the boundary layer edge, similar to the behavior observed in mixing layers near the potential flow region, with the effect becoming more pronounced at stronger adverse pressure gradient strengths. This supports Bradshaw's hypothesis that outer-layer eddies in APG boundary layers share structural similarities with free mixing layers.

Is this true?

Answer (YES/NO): NO